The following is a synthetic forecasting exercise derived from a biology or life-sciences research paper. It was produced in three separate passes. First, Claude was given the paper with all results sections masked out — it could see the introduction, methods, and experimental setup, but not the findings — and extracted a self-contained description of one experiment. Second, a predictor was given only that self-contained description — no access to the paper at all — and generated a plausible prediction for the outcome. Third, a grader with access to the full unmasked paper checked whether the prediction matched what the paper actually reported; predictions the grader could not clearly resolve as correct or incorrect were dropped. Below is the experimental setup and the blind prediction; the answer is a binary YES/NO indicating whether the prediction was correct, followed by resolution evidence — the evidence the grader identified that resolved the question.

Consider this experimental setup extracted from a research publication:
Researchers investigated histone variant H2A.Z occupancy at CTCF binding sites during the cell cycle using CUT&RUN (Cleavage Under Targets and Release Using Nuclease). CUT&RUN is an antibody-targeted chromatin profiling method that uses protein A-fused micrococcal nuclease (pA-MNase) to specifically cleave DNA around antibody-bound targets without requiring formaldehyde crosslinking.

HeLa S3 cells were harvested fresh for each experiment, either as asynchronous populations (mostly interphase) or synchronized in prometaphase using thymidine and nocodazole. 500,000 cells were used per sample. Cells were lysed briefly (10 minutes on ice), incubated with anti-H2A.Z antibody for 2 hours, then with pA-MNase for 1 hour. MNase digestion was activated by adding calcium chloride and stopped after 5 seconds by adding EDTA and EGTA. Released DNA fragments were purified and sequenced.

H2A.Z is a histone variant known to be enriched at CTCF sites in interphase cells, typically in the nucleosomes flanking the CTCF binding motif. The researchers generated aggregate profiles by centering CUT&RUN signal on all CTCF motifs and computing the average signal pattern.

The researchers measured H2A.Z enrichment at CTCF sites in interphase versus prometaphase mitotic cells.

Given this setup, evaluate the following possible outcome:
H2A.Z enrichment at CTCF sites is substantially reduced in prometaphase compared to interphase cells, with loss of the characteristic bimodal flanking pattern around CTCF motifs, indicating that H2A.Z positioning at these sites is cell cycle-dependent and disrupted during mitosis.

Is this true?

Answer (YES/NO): NO